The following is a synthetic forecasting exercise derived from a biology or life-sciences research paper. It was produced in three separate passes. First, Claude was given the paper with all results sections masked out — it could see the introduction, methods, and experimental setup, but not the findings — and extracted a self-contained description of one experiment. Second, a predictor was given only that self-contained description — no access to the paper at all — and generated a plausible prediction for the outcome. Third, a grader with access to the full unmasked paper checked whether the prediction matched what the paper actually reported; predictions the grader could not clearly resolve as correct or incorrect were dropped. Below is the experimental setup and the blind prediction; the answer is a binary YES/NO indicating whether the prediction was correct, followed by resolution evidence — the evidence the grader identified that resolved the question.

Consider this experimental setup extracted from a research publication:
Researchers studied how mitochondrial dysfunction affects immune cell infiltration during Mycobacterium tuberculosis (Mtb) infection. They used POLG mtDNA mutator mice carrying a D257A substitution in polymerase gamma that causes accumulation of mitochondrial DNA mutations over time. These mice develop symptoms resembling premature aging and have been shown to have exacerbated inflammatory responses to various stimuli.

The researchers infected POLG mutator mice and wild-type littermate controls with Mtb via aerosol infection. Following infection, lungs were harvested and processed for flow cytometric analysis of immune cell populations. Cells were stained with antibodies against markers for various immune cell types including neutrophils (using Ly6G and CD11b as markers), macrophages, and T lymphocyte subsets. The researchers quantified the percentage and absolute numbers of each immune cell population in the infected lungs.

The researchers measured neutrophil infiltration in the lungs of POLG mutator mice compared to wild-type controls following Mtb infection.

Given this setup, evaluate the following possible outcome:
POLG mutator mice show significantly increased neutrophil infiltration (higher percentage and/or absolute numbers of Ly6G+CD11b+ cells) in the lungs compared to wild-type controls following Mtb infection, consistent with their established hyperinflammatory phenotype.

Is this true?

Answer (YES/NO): YES